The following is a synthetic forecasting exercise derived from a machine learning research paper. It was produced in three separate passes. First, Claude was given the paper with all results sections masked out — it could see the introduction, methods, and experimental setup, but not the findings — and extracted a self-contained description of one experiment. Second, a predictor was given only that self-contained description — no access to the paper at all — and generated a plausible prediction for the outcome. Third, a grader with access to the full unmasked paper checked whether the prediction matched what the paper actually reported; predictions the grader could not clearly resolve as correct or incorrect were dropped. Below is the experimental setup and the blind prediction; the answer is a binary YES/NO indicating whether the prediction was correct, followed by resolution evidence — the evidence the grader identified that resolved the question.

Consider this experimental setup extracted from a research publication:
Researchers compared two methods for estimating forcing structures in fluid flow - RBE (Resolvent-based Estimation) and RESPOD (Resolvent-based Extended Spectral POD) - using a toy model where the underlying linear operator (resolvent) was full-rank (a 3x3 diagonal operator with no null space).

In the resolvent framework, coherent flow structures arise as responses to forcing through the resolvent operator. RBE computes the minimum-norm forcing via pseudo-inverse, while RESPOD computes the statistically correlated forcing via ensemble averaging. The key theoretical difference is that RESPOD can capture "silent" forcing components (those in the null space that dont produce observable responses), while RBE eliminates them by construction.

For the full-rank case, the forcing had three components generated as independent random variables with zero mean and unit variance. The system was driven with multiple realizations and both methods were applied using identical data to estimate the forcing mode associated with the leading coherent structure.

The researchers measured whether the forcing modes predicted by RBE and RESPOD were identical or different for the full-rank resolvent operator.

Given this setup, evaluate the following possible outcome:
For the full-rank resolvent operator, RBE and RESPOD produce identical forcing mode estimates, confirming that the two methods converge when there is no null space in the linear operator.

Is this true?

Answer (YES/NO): YES